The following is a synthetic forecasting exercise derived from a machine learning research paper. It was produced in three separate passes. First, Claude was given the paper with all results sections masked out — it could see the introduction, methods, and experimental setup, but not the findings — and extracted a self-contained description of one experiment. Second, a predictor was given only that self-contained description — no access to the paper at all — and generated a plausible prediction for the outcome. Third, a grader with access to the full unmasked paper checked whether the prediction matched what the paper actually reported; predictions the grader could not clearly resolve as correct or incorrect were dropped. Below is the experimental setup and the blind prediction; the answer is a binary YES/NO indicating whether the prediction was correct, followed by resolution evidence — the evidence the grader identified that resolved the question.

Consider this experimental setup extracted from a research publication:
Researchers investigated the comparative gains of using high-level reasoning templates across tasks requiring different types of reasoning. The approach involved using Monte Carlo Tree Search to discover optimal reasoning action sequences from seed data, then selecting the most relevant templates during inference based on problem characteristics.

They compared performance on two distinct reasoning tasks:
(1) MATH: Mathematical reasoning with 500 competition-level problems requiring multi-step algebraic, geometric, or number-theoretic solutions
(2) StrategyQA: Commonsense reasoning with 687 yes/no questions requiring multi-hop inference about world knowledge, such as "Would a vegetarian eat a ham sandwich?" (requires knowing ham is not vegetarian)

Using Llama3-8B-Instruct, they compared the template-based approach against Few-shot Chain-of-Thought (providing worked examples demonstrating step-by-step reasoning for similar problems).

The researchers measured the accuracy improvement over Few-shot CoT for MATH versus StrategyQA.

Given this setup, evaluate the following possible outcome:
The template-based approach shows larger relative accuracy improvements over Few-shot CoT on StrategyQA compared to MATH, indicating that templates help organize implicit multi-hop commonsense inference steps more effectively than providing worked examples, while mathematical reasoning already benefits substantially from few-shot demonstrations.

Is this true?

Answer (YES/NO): NO